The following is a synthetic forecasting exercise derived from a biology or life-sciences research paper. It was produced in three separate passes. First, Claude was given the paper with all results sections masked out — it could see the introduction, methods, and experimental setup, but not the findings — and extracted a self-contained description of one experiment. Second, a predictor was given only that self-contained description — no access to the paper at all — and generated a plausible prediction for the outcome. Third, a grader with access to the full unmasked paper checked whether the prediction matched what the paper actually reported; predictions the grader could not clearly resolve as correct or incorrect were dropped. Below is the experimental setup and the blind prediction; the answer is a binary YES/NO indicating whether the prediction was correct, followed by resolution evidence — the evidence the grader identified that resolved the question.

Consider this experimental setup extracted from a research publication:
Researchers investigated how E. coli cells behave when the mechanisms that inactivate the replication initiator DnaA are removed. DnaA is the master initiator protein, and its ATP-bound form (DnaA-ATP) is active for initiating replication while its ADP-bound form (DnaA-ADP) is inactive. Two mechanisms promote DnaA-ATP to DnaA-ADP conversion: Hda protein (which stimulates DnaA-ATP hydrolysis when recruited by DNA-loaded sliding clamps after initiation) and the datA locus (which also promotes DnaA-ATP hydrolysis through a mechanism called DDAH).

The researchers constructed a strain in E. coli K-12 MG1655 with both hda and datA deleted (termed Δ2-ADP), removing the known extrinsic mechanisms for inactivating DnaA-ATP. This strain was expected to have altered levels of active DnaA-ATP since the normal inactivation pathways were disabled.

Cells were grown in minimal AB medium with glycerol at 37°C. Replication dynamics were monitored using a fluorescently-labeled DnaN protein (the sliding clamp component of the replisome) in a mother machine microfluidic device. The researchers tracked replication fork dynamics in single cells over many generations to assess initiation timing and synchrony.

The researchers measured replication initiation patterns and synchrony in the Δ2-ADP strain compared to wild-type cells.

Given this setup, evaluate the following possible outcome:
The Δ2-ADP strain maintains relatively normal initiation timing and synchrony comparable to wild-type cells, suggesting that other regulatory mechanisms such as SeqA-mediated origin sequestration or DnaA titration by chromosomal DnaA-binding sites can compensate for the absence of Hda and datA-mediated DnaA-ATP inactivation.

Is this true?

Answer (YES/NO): NO